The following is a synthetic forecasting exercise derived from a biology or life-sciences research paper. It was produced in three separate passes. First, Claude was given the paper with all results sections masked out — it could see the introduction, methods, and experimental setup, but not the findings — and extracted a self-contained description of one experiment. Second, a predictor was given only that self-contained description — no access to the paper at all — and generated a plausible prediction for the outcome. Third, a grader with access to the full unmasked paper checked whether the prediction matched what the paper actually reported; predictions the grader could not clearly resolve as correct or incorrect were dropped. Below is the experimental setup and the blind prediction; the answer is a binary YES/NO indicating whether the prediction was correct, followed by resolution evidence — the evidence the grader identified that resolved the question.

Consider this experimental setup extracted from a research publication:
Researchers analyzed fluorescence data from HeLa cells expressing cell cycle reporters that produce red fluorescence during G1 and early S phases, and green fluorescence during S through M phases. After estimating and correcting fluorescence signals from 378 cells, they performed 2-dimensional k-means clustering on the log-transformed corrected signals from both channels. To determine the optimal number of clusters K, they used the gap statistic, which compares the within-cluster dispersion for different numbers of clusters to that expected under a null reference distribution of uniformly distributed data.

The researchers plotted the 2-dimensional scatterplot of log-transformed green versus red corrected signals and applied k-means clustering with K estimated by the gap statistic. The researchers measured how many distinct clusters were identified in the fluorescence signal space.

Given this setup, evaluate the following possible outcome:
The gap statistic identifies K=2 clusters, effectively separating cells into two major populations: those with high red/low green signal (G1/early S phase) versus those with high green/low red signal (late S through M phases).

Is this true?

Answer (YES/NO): NO